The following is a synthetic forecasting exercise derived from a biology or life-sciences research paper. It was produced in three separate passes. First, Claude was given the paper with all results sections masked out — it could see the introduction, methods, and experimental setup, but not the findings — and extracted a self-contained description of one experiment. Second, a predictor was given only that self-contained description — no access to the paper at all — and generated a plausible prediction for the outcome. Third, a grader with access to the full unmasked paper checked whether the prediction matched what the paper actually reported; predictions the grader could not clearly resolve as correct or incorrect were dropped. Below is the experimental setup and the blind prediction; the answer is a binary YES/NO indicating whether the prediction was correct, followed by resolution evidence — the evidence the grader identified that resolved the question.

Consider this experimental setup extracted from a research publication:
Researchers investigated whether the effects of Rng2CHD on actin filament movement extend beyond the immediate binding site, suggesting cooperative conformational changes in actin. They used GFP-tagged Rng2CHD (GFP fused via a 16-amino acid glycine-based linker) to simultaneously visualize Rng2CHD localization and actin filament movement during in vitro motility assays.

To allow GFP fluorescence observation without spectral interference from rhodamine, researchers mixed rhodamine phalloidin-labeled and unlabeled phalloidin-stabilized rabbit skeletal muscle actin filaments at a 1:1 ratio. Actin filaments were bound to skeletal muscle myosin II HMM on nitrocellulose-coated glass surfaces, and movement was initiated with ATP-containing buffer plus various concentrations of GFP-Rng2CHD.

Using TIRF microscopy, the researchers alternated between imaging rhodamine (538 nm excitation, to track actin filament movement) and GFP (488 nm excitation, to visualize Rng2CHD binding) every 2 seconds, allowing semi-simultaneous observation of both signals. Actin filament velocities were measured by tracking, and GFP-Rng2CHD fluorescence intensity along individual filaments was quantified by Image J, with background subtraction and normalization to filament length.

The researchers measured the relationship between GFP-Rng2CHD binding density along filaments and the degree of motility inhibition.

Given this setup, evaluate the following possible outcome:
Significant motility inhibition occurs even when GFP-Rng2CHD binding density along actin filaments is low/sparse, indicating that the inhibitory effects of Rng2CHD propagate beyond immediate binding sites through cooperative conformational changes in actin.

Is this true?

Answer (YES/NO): YES